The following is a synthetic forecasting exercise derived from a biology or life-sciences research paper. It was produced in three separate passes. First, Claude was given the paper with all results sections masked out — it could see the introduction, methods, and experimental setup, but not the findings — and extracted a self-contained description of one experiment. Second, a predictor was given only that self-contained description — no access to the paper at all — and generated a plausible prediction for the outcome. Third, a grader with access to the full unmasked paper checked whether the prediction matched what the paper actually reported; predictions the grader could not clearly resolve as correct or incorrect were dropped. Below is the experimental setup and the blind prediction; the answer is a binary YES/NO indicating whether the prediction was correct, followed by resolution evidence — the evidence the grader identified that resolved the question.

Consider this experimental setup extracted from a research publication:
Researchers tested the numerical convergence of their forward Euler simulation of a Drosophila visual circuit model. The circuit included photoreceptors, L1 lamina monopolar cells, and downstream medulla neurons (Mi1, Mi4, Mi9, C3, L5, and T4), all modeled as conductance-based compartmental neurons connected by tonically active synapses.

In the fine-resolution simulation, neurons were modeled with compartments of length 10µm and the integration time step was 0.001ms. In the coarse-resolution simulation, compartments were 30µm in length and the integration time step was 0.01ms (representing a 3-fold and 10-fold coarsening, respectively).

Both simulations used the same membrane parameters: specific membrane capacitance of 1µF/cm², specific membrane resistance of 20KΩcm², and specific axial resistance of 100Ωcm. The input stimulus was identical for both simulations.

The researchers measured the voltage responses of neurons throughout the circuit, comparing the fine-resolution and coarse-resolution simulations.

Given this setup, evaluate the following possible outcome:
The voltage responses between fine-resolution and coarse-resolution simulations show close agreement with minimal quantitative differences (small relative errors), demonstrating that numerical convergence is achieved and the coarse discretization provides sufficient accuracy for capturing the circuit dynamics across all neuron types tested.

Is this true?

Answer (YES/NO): YES